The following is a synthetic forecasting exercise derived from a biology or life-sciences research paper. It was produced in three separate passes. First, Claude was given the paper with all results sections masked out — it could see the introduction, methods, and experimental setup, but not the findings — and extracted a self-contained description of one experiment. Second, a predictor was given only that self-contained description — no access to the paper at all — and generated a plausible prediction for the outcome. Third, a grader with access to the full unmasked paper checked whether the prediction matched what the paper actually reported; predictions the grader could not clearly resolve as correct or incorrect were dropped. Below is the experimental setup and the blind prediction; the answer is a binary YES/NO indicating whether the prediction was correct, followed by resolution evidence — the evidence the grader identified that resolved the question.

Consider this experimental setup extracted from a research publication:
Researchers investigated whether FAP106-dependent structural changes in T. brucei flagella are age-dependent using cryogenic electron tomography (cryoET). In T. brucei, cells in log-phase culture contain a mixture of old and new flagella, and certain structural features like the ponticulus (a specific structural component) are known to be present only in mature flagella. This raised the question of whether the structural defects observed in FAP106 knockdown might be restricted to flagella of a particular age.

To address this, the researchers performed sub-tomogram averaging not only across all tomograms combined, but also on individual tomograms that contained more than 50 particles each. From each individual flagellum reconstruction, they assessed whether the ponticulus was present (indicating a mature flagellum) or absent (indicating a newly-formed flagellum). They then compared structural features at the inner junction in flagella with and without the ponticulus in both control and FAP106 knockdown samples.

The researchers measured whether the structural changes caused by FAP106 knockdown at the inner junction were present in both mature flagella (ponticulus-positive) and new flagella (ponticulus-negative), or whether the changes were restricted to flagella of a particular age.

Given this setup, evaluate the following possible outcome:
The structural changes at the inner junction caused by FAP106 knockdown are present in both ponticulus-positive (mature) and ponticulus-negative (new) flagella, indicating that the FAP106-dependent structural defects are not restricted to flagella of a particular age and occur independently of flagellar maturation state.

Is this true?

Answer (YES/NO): YES